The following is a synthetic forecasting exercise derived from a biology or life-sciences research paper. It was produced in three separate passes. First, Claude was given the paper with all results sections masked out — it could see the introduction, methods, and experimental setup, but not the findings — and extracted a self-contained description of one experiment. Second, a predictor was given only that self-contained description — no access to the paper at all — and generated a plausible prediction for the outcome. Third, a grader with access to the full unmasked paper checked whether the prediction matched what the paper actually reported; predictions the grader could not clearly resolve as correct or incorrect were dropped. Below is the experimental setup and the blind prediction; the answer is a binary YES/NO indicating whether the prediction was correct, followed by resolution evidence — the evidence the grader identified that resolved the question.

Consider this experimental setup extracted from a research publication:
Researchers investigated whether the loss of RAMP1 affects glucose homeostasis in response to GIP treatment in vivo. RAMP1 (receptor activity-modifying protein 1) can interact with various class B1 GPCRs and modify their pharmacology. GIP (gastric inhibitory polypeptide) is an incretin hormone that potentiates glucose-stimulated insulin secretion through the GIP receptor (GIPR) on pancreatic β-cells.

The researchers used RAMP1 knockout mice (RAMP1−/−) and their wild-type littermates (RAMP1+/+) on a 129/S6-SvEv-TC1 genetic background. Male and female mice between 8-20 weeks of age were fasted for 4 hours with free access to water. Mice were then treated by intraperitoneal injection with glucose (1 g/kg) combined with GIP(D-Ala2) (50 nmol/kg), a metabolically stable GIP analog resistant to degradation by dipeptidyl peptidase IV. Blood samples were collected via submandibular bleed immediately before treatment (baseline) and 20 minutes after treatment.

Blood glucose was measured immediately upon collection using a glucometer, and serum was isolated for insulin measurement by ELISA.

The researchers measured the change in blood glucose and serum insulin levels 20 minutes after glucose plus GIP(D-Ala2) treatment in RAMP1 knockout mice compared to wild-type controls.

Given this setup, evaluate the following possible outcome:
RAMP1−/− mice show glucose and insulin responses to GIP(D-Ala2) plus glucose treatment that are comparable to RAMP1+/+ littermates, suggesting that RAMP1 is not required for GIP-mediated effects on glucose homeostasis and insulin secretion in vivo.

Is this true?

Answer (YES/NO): NO